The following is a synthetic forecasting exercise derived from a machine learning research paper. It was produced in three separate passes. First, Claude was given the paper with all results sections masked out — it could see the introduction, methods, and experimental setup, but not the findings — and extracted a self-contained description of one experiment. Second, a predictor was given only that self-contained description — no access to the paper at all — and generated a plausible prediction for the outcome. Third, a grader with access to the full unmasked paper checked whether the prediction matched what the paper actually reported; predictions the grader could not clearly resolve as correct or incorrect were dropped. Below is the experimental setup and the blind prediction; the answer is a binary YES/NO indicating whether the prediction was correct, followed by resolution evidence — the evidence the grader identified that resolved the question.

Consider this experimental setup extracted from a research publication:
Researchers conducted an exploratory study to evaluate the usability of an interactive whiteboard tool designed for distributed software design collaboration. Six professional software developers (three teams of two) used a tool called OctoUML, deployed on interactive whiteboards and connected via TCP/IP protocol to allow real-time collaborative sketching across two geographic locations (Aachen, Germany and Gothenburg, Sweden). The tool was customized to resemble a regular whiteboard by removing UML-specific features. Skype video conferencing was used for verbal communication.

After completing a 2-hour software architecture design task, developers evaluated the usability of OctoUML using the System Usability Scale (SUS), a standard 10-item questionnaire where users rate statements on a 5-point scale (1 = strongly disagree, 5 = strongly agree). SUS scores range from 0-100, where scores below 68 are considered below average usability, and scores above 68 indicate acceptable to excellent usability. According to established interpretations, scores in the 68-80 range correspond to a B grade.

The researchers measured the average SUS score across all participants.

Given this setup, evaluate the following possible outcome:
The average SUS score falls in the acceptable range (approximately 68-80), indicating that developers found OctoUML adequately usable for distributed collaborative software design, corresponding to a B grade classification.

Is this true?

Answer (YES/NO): YES